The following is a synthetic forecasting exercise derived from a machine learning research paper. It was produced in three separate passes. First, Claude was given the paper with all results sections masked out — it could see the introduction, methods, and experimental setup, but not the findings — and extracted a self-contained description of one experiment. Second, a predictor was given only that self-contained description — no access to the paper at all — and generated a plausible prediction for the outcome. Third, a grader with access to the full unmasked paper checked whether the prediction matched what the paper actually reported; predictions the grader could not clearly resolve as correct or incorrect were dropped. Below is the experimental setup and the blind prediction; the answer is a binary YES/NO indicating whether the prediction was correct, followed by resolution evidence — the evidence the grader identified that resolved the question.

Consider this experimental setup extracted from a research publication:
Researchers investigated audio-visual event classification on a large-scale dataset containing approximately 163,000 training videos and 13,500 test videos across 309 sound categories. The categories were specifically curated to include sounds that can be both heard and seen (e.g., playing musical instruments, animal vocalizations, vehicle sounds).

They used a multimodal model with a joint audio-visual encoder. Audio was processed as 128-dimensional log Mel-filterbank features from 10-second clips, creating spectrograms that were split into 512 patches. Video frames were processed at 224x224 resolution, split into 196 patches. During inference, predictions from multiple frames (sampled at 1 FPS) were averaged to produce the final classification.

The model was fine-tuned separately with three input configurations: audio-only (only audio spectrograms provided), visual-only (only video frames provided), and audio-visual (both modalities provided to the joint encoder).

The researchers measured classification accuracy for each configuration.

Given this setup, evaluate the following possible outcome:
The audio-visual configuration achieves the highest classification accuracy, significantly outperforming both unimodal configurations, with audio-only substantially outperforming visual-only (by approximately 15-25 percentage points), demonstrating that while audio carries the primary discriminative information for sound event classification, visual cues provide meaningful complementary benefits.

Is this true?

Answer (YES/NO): NO